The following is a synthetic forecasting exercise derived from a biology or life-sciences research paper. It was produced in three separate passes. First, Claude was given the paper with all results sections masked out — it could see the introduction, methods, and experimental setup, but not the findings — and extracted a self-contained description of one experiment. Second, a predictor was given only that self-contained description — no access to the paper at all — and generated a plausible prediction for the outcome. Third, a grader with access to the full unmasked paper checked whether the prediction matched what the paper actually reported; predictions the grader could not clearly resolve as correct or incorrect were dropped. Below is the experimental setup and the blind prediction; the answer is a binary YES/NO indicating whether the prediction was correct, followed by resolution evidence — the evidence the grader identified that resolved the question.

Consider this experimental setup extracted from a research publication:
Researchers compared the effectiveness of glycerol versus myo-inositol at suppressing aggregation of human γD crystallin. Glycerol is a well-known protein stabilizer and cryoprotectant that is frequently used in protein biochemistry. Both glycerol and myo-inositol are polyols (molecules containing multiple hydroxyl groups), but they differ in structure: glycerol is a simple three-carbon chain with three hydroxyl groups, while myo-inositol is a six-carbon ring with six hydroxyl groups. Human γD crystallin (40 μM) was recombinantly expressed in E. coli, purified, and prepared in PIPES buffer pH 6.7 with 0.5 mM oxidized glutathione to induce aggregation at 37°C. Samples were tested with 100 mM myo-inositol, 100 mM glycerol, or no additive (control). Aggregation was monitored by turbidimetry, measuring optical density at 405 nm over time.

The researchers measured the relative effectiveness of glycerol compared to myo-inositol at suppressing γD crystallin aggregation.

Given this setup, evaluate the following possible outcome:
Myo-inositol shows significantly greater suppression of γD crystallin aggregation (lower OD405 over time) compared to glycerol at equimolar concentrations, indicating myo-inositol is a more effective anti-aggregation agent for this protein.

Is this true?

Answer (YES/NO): YES